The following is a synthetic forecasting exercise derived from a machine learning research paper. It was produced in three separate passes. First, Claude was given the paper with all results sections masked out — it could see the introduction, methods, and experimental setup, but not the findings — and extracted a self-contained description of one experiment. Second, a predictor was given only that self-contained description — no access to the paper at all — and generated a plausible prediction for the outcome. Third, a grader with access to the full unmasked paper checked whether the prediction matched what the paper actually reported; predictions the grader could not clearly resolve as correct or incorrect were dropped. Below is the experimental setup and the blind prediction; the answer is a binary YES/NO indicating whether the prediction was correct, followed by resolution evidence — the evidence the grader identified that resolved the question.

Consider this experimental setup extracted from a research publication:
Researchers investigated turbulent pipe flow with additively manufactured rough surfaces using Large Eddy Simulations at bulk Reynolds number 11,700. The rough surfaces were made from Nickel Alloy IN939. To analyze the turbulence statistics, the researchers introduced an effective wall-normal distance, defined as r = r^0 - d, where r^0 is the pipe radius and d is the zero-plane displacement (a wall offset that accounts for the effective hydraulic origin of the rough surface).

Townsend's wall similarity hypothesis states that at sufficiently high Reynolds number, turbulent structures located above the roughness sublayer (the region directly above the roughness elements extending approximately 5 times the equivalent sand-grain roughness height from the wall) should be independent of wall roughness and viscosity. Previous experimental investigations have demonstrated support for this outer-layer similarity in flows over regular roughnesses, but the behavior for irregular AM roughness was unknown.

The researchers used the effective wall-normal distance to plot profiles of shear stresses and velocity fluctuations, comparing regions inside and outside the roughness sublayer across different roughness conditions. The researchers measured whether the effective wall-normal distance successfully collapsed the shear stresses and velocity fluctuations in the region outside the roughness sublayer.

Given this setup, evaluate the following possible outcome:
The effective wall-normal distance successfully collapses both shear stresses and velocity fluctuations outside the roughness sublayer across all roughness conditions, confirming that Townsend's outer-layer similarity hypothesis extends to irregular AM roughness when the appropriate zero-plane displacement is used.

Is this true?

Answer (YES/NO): NO